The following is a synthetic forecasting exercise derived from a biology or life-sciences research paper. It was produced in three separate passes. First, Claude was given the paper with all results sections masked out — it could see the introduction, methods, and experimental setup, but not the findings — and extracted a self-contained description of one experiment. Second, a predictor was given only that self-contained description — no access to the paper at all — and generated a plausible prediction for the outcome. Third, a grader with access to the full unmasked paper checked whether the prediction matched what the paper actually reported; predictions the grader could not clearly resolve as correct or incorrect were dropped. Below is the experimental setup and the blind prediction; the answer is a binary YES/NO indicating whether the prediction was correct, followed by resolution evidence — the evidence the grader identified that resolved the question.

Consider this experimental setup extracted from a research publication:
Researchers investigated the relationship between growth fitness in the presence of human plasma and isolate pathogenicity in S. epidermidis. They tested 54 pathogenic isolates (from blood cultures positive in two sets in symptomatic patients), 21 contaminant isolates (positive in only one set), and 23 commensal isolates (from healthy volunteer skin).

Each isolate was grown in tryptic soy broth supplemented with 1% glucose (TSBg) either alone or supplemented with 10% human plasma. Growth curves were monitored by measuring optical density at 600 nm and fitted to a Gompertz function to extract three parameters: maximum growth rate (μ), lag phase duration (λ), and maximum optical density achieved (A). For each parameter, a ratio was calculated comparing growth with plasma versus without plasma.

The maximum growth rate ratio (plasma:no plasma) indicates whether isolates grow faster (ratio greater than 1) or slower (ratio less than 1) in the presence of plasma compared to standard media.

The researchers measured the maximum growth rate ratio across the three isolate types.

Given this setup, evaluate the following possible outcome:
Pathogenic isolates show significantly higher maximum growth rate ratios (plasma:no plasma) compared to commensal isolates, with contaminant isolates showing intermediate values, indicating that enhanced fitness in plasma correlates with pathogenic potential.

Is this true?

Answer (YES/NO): NO